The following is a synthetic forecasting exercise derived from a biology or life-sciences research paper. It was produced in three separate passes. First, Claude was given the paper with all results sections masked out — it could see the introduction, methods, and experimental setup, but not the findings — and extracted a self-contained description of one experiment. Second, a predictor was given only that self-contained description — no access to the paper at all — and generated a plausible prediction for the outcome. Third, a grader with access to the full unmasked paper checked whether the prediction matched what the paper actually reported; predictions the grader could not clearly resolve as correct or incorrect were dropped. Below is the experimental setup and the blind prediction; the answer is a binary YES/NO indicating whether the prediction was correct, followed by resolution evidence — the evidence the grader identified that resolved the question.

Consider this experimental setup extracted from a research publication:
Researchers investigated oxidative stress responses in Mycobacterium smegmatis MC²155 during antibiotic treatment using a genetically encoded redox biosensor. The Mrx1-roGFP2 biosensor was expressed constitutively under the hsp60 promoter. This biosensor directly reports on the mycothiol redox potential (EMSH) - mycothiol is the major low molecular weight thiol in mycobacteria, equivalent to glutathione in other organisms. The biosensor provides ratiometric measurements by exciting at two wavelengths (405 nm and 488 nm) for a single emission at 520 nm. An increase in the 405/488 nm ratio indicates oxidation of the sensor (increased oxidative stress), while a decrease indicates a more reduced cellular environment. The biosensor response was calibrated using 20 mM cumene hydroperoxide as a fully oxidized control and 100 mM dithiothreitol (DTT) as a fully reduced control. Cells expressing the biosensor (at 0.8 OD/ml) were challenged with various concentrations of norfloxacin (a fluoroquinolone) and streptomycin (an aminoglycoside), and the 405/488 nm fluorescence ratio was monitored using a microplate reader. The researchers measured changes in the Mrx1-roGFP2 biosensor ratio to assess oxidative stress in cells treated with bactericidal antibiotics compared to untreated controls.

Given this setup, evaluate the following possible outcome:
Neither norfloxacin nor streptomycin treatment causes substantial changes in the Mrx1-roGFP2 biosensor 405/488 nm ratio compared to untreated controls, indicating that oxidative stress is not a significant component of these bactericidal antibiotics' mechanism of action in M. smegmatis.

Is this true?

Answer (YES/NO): NO